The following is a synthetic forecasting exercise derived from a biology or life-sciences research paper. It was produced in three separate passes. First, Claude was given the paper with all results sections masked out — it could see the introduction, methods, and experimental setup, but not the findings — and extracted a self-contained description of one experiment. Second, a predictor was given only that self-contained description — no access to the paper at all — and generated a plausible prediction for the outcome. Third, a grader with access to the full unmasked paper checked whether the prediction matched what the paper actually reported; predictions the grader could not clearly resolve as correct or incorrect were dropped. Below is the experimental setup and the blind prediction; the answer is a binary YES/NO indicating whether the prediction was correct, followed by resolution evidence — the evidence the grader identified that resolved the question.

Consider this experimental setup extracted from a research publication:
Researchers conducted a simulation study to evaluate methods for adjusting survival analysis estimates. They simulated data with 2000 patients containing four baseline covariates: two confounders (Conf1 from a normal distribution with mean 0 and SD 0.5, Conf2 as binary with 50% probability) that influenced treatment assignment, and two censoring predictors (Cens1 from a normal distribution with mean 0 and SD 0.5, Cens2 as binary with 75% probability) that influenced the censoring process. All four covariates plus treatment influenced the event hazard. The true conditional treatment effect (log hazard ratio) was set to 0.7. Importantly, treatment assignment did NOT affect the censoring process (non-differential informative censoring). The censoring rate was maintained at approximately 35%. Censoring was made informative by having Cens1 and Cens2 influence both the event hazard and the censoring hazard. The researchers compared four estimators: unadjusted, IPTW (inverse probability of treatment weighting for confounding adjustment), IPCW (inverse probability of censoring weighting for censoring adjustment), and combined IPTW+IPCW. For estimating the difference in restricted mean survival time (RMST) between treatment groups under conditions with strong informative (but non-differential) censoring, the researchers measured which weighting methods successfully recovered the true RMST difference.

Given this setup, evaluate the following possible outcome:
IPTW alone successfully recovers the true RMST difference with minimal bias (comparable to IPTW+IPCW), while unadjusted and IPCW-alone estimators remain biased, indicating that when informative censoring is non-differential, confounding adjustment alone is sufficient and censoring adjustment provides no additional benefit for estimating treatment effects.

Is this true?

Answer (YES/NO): YES